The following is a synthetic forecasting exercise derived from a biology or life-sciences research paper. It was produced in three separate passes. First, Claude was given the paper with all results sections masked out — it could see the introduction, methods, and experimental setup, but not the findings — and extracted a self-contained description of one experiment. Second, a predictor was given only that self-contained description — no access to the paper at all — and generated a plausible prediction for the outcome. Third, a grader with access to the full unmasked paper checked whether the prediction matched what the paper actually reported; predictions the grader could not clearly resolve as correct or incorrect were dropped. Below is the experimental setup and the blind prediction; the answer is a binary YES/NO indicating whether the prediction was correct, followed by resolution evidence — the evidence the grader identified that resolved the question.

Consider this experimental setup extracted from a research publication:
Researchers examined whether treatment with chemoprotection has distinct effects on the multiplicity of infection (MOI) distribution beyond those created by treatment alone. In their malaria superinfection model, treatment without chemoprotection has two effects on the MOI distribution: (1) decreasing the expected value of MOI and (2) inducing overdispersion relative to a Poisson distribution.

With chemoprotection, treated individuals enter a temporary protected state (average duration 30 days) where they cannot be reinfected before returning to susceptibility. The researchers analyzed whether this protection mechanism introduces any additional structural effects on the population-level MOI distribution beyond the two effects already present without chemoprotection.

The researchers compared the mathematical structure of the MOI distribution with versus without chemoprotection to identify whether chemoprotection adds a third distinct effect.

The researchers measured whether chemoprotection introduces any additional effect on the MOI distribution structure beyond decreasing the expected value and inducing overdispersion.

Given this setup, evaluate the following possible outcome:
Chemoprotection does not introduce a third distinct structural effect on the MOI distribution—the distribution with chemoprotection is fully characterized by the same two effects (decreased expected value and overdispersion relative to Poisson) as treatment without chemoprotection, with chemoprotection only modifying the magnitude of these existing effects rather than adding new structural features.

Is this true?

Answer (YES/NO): NO